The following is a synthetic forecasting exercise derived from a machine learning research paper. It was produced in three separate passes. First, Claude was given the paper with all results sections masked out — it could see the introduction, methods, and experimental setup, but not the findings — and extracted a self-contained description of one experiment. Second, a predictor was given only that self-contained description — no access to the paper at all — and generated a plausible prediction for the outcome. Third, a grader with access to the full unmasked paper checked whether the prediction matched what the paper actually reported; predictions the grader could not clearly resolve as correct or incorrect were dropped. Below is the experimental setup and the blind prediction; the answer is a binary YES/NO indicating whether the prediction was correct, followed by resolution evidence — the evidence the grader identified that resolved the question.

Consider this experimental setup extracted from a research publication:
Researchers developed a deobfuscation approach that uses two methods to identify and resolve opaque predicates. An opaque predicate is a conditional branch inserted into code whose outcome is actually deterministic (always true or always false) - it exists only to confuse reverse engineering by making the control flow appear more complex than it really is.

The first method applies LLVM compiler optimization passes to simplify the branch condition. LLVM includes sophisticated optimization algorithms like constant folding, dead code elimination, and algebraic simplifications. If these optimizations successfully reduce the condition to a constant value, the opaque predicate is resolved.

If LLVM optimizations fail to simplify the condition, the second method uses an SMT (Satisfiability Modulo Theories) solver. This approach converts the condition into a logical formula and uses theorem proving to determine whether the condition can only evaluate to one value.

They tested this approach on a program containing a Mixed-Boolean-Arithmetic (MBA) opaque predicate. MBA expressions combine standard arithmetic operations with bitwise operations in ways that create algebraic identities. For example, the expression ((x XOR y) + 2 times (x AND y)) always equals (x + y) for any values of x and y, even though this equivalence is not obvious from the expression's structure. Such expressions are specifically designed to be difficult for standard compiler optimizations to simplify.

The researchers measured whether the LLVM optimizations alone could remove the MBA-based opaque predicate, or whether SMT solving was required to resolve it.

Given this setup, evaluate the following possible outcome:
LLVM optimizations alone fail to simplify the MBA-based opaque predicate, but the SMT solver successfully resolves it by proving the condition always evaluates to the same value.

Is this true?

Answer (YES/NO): YES